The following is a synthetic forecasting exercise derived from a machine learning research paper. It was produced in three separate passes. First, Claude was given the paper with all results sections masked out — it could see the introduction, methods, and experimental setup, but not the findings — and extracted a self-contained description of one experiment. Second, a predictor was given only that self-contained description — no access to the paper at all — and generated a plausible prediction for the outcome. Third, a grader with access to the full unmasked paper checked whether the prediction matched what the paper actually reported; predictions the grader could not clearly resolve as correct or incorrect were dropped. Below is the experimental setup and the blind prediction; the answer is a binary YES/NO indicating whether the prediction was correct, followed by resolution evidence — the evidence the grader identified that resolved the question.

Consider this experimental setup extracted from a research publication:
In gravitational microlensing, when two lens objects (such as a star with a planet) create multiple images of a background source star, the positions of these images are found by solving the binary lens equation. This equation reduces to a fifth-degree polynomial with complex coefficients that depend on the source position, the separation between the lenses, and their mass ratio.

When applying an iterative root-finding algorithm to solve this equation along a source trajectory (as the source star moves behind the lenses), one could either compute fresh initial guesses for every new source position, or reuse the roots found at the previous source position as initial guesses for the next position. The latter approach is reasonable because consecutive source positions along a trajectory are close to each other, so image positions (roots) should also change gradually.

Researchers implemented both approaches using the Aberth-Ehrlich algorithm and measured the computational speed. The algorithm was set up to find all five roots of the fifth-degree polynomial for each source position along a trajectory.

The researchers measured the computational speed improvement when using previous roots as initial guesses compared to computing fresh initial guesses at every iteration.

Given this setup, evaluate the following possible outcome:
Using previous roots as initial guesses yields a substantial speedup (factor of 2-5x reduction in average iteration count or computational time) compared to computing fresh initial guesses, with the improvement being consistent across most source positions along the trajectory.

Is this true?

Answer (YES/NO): NO